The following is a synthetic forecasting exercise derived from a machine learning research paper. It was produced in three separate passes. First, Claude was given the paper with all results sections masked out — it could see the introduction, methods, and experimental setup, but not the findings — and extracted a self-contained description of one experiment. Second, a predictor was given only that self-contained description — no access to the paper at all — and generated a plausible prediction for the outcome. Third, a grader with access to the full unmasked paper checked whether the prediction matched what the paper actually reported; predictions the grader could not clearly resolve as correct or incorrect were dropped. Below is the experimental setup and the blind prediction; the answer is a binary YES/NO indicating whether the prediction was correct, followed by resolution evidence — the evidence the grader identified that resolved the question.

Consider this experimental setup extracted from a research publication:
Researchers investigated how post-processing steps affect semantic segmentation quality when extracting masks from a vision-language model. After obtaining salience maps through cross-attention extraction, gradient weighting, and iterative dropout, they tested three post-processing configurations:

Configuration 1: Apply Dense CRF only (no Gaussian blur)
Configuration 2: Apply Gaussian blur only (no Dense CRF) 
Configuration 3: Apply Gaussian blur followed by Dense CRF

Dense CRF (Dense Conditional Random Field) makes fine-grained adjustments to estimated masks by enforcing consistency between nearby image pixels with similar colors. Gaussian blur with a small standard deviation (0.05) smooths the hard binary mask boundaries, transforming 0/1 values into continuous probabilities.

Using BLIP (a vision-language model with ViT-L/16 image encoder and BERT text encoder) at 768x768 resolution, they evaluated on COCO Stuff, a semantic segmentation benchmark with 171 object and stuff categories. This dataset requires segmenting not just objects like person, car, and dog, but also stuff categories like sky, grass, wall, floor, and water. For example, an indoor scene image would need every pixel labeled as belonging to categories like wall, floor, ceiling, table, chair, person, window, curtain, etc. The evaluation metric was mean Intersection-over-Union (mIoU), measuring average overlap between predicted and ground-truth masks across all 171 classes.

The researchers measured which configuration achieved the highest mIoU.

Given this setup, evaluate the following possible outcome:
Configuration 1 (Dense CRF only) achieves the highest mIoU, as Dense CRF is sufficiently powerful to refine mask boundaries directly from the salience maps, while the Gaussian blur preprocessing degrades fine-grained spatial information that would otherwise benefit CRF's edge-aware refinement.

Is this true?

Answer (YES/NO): NO